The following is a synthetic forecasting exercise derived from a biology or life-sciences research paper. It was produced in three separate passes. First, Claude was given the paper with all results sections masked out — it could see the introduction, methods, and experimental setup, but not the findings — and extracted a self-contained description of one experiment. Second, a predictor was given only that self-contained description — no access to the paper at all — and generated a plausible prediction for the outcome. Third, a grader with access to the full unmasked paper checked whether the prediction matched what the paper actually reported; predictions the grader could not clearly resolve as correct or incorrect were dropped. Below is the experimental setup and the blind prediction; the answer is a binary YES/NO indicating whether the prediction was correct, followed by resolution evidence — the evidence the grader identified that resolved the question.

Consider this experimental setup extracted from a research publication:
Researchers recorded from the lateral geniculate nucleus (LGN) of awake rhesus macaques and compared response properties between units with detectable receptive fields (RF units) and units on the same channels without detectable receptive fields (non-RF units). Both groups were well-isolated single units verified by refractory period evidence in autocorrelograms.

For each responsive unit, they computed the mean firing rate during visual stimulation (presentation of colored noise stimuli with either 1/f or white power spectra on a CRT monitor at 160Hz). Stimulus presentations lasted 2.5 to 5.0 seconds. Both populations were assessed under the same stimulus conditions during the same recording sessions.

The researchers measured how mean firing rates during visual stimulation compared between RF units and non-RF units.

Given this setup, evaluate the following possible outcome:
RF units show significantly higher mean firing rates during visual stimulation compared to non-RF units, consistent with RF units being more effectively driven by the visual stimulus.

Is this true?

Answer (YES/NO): YES